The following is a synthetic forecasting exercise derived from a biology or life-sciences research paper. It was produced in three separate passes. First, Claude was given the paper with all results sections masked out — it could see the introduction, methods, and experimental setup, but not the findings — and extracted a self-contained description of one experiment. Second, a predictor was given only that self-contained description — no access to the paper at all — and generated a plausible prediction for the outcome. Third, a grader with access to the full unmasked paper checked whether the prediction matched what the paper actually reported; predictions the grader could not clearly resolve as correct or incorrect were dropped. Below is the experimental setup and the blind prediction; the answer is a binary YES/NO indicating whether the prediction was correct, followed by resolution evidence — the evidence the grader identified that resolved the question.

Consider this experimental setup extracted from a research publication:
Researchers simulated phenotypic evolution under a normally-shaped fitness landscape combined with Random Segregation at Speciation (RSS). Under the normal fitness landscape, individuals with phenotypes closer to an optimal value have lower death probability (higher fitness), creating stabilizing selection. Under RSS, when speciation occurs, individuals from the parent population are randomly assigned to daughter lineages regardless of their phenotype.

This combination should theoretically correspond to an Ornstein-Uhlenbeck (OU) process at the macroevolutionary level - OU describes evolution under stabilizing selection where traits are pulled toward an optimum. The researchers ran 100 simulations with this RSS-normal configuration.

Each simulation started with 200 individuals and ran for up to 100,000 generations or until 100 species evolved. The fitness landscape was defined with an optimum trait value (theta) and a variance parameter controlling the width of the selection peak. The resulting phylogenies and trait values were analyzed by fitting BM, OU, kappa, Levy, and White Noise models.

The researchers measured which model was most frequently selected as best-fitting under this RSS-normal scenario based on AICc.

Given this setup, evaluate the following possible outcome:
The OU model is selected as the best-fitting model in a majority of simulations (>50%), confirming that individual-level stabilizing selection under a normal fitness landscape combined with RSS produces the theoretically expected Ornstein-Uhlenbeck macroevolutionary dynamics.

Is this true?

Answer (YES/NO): YES